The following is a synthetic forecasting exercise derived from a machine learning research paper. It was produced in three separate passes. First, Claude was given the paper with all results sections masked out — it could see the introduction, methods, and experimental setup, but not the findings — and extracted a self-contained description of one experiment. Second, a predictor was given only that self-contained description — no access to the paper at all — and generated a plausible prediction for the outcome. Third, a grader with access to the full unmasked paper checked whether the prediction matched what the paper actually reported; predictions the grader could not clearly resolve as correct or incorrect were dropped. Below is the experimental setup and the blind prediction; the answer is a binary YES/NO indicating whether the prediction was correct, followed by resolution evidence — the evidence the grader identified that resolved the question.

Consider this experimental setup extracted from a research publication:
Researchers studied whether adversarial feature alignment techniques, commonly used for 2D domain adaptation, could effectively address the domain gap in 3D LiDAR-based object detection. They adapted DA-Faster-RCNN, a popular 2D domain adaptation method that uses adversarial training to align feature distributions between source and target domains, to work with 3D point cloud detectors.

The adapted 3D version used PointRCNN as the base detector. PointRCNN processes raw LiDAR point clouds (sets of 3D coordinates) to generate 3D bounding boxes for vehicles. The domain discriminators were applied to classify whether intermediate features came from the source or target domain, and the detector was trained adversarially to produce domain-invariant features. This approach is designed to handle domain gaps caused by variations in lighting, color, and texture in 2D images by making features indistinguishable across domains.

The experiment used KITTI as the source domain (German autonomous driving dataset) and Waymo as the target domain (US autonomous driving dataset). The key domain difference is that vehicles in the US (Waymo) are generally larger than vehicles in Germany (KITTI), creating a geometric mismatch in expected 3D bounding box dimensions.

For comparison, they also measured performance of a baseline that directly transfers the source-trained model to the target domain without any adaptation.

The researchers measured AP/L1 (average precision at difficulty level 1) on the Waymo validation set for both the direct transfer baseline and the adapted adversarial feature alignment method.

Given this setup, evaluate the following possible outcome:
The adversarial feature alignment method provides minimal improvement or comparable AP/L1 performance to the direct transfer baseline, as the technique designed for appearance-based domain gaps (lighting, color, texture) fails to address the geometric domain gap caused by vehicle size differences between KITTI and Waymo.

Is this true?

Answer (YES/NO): NO